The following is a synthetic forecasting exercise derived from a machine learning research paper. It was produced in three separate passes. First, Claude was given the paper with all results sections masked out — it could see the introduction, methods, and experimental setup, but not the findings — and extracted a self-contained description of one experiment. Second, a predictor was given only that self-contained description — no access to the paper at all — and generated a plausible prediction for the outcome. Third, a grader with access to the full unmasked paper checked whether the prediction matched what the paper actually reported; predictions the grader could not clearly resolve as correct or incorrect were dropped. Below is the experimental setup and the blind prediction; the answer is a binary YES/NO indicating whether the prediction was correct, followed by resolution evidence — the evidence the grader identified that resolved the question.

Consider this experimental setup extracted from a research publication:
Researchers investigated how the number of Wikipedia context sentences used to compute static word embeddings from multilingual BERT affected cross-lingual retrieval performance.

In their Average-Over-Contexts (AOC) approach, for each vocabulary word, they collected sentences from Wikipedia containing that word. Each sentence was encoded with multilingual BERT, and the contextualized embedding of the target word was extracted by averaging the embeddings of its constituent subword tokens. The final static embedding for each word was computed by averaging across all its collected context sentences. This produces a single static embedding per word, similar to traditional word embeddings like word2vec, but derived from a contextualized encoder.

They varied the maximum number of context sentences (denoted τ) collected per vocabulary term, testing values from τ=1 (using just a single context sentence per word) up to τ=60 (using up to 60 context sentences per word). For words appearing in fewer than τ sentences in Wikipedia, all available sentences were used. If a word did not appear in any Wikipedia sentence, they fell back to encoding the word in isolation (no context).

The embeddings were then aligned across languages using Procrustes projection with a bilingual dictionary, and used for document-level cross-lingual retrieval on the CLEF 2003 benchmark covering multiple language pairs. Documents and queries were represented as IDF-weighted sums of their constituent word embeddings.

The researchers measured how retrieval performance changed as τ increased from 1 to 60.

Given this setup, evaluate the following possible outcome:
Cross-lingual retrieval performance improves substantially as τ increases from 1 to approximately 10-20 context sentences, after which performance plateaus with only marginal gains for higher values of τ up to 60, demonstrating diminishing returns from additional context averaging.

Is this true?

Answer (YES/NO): NO